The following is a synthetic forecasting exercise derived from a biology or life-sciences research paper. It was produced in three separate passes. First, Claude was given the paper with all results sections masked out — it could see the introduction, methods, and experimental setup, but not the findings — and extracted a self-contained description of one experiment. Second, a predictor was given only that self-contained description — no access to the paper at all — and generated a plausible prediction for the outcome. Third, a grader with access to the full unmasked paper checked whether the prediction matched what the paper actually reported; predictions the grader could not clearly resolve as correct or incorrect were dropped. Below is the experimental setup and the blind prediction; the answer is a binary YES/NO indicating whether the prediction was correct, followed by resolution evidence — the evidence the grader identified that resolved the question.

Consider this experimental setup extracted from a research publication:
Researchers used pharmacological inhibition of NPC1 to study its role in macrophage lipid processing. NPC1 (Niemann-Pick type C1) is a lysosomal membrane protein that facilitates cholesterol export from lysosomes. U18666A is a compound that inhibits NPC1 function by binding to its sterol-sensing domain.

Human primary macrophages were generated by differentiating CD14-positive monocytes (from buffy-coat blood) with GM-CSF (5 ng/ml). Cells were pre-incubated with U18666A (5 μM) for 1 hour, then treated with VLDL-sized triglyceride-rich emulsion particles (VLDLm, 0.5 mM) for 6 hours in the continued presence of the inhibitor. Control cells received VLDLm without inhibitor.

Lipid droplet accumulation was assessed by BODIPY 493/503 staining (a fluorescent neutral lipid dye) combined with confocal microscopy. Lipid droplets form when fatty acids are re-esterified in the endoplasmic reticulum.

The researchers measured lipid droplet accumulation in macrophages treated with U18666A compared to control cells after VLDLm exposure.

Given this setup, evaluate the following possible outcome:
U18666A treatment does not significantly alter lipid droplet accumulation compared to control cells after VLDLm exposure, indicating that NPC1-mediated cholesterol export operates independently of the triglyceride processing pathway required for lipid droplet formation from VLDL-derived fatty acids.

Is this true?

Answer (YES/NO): NO